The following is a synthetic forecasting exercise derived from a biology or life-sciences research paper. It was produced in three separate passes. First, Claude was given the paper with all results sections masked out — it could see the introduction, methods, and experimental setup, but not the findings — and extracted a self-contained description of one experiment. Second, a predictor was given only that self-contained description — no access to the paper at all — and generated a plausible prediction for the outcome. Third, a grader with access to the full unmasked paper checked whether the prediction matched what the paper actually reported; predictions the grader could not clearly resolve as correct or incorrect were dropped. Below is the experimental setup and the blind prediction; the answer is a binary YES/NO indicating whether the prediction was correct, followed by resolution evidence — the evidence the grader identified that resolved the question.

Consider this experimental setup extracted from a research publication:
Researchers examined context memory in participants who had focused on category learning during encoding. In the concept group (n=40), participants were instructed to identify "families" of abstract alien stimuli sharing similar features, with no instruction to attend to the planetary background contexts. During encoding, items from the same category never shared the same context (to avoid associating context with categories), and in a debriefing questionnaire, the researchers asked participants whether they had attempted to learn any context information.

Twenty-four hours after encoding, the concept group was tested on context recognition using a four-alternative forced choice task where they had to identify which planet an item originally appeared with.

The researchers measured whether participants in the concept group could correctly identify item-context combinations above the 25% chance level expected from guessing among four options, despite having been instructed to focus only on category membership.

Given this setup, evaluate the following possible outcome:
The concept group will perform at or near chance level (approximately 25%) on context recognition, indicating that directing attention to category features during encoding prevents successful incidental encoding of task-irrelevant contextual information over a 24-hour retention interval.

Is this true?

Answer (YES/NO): NO